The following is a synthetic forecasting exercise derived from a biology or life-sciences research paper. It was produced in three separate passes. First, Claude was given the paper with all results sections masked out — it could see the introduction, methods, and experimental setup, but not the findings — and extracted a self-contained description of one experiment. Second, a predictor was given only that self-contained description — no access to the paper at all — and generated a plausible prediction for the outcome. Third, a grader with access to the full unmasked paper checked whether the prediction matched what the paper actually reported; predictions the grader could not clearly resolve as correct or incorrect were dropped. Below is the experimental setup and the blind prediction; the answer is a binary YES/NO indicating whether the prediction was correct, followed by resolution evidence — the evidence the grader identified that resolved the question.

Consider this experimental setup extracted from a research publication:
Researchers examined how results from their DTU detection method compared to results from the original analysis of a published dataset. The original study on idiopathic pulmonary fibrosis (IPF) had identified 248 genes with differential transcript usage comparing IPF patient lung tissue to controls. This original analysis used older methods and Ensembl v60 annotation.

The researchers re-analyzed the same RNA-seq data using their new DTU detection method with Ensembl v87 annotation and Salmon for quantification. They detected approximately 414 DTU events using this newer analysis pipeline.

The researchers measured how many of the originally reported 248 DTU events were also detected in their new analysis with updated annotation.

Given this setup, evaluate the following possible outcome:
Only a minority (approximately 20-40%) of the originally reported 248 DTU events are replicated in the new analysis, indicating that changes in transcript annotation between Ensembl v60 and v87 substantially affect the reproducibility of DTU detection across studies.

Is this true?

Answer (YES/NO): NO